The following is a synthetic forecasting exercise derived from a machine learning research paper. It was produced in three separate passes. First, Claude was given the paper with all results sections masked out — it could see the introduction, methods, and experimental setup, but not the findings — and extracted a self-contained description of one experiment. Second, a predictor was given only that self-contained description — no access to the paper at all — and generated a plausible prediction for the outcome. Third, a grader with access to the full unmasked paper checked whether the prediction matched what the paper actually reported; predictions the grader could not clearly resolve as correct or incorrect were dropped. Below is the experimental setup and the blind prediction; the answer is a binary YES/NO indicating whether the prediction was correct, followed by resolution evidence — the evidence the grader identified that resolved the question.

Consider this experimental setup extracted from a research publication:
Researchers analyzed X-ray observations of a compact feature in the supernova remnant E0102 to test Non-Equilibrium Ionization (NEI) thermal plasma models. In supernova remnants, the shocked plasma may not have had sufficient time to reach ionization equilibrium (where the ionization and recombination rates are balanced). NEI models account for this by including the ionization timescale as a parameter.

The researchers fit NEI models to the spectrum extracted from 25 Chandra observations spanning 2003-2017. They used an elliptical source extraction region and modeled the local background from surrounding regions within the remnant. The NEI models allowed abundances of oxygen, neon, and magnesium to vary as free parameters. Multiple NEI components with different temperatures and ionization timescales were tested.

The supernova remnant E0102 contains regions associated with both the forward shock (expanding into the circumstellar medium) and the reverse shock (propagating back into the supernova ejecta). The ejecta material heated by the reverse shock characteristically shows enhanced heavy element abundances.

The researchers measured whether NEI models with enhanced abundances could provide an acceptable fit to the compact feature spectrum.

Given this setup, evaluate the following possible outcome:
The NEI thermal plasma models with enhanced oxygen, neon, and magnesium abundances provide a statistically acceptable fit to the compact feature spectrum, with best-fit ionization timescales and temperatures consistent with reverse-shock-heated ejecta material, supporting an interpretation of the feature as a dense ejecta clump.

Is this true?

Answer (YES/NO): NO